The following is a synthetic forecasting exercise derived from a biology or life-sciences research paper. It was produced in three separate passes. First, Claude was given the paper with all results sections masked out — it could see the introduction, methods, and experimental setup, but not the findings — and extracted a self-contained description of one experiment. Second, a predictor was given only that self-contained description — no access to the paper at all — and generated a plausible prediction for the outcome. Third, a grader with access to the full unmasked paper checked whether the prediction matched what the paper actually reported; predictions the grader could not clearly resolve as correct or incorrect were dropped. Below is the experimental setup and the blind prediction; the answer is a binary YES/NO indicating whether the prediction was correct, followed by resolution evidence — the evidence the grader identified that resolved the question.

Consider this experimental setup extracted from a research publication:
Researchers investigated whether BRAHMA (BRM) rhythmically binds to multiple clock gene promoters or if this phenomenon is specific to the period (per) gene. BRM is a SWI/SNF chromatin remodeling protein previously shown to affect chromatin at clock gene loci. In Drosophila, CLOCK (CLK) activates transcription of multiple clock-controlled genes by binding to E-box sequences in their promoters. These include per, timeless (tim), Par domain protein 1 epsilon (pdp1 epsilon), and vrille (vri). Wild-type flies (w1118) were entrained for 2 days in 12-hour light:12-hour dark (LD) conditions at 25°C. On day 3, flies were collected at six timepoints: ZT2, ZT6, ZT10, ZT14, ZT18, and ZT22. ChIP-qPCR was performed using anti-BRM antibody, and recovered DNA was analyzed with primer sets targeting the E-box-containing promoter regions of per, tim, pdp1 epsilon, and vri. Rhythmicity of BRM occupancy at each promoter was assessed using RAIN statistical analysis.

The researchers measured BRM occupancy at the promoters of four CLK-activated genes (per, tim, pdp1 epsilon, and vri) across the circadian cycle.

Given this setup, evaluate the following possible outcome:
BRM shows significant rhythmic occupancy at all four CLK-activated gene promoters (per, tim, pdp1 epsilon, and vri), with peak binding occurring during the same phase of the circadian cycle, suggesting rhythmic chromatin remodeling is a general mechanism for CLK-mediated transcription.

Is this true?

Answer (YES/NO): NO